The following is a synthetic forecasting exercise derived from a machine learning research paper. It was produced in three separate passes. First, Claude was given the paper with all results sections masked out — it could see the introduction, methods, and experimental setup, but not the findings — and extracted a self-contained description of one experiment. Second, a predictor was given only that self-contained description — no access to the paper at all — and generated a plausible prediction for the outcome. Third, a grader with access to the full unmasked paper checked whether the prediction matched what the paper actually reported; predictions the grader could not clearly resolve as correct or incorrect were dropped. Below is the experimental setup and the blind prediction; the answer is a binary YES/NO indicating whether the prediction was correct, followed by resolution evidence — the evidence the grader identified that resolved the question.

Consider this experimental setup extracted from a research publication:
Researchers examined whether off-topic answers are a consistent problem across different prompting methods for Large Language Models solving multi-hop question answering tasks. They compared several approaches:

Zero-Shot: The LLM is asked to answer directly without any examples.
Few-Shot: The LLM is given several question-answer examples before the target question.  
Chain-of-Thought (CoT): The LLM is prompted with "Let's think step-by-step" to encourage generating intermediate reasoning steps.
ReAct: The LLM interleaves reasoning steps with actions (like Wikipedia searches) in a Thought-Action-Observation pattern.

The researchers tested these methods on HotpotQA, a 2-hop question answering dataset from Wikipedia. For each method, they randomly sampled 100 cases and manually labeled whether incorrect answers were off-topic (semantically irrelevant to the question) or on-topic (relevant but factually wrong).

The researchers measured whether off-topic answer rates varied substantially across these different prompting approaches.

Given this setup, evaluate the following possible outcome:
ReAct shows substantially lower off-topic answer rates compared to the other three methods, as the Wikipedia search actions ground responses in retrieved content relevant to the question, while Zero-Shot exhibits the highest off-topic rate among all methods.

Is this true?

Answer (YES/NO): NO